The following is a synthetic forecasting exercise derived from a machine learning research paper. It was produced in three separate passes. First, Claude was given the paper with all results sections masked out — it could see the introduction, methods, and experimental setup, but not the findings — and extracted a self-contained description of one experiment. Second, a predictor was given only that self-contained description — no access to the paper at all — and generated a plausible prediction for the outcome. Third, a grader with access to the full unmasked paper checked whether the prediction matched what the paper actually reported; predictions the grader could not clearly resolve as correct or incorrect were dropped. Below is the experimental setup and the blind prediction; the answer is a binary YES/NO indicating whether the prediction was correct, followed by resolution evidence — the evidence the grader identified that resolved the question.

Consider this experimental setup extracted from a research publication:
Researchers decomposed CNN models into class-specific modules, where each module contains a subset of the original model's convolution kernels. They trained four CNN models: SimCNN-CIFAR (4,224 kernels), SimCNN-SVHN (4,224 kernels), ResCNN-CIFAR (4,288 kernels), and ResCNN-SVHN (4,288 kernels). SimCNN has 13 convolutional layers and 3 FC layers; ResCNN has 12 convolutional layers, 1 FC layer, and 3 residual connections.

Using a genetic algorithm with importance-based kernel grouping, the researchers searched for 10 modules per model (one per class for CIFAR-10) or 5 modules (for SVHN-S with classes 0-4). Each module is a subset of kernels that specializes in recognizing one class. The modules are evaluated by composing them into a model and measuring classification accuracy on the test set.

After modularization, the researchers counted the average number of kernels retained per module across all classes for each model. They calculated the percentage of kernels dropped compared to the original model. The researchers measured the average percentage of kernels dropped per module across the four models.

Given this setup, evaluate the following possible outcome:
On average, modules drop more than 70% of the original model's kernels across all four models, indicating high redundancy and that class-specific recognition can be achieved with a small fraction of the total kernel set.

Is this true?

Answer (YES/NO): NO